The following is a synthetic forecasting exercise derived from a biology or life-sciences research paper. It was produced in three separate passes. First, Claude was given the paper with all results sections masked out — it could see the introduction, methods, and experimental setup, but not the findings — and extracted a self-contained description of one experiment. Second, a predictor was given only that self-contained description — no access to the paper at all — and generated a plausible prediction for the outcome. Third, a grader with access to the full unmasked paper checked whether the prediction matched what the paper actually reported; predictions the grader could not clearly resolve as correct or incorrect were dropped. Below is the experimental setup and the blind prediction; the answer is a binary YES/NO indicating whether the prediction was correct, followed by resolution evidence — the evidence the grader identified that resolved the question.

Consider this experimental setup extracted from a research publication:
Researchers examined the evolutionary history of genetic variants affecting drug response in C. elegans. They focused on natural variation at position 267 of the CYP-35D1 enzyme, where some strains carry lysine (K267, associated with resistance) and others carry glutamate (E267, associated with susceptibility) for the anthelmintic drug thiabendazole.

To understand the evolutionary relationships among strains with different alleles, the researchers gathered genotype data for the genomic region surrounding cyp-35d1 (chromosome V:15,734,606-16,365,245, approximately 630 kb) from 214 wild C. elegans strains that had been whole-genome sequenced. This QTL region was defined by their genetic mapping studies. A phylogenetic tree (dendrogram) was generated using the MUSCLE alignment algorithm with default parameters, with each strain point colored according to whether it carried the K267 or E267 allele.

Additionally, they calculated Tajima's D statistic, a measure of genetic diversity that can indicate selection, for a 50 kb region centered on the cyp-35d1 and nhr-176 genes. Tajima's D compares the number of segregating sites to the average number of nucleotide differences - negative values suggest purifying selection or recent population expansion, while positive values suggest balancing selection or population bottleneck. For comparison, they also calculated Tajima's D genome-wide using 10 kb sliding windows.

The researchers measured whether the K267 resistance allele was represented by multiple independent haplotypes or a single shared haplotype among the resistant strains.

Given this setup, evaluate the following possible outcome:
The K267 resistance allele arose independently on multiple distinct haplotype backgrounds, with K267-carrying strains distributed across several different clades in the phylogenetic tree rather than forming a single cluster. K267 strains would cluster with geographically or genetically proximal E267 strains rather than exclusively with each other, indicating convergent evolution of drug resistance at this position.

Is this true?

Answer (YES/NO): YES